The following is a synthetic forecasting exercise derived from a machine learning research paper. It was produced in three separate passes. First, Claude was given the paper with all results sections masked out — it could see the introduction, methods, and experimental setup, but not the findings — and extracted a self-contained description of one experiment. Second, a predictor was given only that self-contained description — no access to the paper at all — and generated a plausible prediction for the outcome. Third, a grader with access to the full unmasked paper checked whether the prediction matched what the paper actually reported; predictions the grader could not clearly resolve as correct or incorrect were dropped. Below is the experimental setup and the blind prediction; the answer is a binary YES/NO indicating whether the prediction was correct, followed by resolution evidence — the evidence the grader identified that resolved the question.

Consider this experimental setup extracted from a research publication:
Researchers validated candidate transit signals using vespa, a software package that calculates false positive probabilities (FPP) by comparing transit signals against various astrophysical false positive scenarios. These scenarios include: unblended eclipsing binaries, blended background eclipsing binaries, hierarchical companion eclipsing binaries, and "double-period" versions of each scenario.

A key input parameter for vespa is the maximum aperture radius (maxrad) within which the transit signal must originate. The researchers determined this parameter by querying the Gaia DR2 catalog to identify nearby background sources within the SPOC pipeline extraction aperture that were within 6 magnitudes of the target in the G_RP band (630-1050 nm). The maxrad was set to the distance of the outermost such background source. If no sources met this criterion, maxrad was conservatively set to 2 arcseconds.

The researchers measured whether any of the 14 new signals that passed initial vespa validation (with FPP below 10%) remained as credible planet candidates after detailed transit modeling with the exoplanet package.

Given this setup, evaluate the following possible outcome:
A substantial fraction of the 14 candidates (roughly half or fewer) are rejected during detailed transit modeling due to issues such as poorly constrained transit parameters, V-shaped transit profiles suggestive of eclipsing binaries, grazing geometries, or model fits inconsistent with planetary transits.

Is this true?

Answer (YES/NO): NO